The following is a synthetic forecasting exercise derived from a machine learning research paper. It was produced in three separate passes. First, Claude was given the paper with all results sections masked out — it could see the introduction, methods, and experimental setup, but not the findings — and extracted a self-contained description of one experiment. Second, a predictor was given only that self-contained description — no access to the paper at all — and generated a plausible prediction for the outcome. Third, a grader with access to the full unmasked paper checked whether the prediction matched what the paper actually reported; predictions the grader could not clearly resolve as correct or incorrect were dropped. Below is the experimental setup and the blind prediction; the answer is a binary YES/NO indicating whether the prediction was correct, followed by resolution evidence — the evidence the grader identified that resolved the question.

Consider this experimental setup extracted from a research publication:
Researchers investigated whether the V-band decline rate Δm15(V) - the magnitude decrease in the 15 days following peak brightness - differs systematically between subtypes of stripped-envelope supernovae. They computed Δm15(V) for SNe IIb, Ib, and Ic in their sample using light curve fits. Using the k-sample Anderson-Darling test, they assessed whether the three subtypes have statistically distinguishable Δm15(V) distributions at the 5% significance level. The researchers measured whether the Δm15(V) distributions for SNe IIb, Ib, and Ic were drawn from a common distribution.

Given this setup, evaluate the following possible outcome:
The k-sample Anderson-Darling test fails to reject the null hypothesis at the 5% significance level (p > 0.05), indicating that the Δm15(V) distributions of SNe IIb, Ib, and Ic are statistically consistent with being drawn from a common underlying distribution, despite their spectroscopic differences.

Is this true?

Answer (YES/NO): NO